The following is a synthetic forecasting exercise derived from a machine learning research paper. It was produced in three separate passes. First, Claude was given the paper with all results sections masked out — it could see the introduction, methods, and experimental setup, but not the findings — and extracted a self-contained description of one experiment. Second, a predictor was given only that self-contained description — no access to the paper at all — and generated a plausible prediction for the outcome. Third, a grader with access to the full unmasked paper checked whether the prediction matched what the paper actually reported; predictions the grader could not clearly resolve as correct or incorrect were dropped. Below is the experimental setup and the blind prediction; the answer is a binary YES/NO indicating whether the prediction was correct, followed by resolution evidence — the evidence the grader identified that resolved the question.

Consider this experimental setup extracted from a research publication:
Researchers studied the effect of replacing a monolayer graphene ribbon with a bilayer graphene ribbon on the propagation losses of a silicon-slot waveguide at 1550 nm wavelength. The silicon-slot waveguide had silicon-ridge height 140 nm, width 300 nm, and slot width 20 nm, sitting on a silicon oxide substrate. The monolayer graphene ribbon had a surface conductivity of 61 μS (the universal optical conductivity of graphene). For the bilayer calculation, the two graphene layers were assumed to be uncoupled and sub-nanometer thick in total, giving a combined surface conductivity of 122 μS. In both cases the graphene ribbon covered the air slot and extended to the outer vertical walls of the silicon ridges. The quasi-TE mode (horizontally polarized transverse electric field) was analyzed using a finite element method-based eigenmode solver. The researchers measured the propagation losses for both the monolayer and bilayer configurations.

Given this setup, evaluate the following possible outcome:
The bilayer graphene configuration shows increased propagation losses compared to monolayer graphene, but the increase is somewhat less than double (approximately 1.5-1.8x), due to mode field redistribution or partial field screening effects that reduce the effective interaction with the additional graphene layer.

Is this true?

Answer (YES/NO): NO